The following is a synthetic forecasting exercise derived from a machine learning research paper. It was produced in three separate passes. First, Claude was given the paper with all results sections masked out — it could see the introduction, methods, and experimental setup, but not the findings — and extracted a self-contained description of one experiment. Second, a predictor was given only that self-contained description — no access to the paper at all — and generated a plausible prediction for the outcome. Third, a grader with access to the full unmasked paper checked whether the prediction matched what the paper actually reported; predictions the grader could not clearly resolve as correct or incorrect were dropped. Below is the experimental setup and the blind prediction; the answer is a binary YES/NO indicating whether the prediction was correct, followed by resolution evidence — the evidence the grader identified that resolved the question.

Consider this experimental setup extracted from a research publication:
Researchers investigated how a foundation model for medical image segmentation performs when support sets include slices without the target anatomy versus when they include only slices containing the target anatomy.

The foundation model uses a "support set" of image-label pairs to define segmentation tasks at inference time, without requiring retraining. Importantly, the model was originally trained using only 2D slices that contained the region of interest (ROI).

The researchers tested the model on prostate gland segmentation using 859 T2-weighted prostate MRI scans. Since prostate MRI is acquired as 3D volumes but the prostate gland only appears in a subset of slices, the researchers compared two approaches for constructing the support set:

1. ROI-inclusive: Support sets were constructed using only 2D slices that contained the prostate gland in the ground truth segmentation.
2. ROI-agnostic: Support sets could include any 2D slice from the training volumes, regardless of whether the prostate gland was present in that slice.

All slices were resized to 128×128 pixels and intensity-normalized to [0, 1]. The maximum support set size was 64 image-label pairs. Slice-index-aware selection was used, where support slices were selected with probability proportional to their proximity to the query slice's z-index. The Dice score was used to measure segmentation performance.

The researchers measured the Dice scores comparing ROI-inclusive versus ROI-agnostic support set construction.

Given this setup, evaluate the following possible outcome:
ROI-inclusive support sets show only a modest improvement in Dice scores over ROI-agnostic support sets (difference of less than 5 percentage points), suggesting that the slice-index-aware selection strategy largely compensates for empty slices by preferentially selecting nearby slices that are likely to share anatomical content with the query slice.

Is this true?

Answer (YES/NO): NO